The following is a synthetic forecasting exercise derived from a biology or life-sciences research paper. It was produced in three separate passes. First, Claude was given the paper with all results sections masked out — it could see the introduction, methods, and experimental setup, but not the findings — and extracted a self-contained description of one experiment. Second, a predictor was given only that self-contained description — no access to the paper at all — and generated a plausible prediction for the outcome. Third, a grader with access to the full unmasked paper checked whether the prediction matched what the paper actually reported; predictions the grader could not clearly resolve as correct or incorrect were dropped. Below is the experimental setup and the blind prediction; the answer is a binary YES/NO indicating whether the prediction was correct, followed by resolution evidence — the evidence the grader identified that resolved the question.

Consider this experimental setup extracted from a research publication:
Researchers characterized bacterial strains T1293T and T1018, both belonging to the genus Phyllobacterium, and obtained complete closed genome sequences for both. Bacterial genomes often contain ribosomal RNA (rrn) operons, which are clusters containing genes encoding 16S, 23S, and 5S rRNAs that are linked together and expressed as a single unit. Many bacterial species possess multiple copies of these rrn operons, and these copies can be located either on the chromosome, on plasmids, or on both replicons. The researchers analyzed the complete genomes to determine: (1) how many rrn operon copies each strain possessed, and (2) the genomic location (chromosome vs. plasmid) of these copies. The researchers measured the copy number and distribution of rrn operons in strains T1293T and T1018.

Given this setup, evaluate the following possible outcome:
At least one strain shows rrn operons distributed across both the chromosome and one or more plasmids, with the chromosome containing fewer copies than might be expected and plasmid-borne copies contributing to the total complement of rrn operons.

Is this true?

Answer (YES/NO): YES